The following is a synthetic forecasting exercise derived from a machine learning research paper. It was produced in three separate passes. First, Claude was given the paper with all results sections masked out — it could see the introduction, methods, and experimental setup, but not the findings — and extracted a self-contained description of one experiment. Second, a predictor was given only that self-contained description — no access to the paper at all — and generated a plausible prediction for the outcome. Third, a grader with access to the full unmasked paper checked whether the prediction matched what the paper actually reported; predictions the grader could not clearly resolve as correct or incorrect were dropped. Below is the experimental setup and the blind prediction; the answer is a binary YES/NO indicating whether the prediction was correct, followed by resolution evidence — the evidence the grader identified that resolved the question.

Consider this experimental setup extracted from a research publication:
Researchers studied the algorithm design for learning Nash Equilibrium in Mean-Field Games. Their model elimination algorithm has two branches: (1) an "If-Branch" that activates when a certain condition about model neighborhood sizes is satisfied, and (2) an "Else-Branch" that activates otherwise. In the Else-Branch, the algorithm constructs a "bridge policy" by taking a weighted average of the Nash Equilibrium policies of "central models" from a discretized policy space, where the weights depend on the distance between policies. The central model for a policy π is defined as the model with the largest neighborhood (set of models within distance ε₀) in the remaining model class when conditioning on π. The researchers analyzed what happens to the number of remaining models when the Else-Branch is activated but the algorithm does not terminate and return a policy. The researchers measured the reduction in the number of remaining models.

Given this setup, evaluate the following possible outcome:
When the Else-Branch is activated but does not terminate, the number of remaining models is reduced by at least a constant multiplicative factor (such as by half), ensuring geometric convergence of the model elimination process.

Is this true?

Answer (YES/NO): YES